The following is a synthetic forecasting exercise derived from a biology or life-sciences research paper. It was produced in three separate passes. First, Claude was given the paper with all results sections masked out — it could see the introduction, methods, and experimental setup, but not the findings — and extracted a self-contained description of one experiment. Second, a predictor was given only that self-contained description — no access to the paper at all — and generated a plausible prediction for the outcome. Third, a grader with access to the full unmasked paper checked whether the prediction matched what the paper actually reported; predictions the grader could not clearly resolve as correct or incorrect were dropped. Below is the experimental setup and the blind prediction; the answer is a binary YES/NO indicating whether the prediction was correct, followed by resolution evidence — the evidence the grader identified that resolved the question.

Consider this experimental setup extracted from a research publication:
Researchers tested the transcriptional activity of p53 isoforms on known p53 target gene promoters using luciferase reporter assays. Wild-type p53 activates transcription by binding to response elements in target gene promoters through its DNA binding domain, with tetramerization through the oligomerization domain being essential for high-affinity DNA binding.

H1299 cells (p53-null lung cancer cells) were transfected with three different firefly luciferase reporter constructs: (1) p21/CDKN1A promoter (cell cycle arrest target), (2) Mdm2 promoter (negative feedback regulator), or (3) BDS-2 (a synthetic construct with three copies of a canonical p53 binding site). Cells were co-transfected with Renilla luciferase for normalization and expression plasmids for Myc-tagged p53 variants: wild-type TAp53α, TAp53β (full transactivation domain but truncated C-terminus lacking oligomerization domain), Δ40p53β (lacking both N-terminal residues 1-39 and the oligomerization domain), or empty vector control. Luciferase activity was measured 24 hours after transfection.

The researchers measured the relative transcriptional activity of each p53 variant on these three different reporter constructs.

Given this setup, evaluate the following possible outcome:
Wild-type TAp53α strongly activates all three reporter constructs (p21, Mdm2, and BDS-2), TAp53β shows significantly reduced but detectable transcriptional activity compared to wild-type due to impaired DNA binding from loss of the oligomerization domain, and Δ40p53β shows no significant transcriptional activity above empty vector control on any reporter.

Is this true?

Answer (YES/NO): NO